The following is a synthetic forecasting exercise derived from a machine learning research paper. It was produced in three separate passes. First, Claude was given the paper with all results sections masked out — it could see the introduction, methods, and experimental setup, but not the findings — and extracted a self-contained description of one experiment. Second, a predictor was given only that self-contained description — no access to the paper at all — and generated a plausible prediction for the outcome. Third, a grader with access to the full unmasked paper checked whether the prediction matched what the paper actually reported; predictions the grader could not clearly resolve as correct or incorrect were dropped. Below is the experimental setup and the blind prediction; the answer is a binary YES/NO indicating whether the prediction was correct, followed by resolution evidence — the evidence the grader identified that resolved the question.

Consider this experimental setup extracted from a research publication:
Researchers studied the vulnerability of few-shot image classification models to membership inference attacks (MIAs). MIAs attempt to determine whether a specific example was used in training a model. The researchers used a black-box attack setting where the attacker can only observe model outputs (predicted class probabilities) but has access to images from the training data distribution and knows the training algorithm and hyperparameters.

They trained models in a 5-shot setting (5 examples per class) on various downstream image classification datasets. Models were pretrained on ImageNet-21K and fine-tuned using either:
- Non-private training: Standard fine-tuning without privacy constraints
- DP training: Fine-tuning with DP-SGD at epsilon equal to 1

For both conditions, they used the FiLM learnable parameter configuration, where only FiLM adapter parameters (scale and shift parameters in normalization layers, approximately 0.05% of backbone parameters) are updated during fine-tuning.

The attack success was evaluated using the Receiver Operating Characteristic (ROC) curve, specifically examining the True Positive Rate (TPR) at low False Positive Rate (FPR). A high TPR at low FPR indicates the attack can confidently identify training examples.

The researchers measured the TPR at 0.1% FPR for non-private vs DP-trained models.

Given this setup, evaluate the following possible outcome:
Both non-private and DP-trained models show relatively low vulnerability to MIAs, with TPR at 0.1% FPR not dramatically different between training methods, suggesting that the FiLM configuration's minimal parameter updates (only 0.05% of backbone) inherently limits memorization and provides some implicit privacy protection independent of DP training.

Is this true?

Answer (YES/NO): NO